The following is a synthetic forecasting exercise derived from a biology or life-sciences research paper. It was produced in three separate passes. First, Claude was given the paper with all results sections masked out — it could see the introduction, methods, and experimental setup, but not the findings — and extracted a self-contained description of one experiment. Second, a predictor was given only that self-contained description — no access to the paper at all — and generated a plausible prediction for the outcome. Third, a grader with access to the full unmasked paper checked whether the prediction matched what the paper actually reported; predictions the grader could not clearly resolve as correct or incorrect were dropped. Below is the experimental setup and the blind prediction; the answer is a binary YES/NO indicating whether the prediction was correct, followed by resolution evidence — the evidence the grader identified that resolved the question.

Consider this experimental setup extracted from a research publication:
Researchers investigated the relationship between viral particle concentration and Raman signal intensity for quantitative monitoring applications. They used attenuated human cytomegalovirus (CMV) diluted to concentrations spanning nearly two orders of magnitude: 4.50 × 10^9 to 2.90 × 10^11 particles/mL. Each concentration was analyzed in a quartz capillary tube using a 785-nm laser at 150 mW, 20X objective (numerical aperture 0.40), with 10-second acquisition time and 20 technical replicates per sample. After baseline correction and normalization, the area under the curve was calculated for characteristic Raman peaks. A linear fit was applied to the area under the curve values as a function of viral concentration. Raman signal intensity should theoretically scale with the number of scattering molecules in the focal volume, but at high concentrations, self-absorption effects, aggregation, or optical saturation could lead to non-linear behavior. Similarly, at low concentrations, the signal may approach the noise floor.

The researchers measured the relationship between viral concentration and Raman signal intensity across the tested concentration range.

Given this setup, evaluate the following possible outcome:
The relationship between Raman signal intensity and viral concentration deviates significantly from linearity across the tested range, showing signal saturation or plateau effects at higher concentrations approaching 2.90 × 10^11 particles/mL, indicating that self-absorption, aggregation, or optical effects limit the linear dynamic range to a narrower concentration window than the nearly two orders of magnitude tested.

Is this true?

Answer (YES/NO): NO